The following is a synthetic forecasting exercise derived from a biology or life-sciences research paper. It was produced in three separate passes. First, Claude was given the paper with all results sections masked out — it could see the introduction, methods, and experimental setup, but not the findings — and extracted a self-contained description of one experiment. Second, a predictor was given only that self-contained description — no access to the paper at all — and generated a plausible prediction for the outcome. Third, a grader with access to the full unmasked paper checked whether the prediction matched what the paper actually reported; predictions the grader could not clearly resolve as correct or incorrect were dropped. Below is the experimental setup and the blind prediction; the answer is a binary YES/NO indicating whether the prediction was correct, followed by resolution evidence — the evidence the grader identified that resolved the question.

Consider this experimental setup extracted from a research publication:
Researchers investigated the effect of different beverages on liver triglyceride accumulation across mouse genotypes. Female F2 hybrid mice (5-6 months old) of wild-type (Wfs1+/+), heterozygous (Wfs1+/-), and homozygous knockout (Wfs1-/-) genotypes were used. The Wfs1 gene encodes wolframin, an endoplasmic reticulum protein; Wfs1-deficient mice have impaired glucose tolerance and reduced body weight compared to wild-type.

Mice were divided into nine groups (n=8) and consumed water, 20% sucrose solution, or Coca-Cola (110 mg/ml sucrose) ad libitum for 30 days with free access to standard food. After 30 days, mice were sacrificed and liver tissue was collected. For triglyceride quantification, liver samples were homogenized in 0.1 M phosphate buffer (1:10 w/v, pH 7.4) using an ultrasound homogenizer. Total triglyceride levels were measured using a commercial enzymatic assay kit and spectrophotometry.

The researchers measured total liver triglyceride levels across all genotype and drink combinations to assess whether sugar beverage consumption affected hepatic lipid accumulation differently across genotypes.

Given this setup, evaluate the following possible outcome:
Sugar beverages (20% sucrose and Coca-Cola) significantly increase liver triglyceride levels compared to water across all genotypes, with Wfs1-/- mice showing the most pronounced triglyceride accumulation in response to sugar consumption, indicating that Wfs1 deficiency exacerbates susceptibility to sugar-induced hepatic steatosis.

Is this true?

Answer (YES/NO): NO